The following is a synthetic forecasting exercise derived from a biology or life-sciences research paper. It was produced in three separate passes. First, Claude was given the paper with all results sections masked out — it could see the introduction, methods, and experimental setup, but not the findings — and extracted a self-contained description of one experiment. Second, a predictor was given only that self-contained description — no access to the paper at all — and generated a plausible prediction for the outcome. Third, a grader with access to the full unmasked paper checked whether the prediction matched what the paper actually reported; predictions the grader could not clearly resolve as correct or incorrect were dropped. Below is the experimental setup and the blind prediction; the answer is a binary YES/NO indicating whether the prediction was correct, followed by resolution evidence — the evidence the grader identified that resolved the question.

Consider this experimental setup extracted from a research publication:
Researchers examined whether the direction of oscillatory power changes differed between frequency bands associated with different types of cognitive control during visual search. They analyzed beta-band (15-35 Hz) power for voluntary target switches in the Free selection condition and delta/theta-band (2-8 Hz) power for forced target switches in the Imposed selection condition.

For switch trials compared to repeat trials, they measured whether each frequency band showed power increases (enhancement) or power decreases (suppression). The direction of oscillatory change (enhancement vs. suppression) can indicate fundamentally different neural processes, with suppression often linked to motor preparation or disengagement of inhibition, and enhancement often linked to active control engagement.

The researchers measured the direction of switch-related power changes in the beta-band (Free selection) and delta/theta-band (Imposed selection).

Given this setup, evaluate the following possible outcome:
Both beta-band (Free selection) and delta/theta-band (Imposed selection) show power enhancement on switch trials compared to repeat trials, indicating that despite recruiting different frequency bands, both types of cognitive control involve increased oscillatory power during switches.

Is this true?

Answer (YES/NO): NO